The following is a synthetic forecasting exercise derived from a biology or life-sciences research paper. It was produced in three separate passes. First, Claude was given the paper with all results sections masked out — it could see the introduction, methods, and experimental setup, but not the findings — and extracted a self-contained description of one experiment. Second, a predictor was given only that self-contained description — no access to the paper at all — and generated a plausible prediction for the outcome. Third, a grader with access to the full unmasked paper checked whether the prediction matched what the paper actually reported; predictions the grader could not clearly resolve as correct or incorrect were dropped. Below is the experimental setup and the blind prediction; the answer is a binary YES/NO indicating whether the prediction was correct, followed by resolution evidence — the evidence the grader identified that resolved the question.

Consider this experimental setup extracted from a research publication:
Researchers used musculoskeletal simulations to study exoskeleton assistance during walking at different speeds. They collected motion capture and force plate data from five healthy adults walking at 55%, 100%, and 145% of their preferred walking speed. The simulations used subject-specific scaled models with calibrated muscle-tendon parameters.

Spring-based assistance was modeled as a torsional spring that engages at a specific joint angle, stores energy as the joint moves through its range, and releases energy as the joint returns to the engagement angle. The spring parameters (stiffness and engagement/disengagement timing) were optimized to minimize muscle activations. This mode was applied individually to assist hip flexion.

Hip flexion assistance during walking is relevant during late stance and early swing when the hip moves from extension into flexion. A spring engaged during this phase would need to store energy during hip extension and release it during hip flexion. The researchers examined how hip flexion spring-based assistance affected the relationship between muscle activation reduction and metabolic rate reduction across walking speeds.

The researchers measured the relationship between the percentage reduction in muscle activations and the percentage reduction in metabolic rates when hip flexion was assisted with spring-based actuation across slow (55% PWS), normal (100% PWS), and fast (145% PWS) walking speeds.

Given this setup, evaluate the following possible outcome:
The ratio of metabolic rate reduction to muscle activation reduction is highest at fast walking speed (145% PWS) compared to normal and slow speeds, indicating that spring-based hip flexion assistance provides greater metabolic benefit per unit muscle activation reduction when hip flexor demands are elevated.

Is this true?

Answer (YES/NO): YES